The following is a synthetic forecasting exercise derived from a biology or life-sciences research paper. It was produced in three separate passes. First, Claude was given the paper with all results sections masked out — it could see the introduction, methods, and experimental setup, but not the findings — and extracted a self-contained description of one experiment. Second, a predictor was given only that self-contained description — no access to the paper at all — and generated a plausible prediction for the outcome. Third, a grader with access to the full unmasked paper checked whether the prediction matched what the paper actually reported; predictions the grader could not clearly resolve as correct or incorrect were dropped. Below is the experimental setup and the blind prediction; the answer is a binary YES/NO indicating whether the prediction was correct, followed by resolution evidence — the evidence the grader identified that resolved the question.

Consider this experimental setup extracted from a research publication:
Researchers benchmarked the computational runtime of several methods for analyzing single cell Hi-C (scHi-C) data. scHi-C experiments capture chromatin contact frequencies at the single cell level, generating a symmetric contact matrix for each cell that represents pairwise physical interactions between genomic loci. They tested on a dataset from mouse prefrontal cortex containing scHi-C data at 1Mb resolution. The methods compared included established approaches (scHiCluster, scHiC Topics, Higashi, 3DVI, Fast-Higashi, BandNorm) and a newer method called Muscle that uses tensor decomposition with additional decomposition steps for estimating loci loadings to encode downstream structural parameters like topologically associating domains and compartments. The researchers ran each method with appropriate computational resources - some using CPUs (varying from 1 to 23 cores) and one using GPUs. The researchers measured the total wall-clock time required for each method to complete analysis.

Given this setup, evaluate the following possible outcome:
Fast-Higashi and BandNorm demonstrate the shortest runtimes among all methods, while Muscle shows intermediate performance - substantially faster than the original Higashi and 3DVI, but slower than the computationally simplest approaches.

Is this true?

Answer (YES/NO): NO